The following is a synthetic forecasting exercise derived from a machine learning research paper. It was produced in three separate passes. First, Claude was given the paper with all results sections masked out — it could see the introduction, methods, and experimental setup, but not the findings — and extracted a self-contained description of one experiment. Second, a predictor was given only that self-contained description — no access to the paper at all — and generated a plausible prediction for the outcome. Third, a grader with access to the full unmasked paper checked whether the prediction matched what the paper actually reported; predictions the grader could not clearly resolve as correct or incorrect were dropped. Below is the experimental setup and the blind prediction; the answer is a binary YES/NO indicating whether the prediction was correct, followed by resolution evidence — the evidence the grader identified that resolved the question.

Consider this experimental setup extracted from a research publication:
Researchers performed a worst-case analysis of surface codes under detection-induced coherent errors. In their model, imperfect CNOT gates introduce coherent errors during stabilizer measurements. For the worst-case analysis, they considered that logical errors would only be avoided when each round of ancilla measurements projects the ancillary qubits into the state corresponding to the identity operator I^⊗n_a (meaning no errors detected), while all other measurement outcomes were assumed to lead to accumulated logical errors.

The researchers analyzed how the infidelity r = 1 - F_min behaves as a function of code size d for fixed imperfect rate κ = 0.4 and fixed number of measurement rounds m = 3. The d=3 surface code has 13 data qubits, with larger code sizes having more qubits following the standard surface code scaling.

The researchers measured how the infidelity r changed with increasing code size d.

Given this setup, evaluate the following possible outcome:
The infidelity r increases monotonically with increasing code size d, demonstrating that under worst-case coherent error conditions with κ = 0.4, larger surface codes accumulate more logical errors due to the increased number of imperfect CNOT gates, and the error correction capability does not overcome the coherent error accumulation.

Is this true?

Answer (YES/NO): NO